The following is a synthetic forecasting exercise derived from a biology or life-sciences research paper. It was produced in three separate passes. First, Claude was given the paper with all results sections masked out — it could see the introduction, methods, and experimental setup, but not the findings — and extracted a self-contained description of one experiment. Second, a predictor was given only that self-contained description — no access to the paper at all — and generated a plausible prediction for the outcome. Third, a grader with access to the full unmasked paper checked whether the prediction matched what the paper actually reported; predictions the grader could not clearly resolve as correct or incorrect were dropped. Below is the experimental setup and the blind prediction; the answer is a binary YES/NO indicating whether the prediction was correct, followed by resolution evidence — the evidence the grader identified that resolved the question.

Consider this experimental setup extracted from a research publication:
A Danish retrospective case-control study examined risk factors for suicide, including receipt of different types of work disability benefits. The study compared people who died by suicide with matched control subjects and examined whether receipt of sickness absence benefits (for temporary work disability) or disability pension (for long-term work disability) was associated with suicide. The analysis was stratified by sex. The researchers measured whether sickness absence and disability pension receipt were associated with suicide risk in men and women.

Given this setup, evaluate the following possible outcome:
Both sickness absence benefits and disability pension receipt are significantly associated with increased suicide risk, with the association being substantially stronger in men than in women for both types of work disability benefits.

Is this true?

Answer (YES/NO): NO